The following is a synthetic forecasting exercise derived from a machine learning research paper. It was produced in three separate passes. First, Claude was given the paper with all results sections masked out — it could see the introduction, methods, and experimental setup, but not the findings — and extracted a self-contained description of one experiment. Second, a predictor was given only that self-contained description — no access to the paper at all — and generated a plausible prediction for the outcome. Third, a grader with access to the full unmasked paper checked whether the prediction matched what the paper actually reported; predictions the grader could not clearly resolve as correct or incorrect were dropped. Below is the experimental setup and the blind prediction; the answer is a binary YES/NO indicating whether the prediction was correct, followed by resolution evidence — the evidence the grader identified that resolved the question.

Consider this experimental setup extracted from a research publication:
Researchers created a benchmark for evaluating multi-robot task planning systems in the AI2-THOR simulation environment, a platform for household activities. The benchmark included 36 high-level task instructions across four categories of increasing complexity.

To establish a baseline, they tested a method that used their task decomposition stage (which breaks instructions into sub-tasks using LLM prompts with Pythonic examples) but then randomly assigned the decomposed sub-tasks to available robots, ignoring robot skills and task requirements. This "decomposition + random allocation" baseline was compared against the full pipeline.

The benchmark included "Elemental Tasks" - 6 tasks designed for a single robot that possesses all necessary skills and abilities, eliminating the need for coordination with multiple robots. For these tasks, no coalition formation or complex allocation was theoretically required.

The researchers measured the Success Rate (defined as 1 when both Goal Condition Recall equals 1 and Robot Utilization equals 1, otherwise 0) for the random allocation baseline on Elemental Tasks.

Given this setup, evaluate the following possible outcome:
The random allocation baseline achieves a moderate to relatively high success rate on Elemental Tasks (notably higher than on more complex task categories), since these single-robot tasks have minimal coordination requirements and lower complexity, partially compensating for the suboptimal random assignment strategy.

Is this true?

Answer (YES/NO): NO